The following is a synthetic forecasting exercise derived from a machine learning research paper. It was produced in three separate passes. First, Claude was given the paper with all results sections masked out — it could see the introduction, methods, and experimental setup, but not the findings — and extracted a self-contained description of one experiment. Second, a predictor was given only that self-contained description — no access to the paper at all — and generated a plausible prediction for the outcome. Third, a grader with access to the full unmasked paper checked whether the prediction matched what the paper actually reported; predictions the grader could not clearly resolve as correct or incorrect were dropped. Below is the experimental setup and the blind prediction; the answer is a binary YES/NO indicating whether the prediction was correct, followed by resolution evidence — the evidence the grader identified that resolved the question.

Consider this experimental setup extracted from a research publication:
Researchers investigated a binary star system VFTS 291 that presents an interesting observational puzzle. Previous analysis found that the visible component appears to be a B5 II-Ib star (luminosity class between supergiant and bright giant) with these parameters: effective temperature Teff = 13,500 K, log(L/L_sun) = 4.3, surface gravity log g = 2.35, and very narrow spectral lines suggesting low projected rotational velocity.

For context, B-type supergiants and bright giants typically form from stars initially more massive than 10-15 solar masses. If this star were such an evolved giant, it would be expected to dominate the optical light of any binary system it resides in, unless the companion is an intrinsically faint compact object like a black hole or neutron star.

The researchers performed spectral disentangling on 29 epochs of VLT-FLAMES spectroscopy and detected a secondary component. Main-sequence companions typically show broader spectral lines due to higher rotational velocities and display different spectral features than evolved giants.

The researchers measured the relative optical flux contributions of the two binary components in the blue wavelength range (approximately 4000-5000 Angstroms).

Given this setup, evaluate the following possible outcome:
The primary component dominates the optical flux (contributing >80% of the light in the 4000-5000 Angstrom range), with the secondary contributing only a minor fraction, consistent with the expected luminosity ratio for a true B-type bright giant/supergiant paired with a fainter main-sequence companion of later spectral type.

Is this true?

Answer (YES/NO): NO